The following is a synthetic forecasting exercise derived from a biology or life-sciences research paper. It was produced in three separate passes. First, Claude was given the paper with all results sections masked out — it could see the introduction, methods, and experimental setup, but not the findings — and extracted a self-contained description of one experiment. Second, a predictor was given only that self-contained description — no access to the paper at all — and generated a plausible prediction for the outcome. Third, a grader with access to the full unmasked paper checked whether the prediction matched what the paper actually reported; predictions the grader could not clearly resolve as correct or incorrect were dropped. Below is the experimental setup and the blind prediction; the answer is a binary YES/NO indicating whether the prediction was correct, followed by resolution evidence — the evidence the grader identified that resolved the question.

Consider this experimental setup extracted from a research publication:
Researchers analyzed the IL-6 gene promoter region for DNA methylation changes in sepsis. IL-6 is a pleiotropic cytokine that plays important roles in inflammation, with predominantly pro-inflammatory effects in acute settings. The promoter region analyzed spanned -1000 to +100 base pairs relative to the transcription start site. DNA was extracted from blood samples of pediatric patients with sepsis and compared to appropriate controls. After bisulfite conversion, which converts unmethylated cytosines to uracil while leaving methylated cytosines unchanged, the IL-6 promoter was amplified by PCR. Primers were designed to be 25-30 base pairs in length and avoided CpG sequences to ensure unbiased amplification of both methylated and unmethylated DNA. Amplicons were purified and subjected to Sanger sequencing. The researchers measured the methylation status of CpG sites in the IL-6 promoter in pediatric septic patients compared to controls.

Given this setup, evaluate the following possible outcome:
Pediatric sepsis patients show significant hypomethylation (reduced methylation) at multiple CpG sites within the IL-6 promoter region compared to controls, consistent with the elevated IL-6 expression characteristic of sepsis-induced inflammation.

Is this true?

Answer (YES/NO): NO